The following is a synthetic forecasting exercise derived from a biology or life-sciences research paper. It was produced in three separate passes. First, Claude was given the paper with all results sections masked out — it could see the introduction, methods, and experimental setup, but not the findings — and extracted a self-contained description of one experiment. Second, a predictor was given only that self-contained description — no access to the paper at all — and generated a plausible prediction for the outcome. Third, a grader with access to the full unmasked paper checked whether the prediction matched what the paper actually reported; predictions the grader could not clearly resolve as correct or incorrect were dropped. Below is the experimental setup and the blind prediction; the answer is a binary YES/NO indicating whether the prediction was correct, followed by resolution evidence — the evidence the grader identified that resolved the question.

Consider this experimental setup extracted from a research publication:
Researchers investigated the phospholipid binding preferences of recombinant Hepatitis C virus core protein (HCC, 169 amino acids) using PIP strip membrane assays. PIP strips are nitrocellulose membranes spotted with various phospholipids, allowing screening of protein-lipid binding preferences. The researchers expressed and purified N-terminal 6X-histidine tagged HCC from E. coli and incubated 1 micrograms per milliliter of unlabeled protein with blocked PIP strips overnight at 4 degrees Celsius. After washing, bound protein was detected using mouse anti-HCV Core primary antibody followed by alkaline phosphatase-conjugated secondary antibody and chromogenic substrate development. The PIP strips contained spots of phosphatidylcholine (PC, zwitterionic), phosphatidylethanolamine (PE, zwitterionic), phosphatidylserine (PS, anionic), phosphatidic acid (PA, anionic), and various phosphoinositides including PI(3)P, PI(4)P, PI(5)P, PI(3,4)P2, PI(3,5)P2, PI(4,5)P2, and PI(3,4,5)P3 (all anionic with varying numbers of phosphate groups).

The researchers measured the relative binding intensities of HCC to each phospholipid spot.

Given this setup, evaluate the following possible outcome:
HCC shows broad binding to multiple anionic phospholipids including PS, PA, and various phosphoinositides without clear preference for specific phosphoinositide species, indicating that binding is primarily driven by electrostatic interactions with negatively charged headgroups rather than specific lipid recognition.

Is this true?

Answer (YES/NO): NO